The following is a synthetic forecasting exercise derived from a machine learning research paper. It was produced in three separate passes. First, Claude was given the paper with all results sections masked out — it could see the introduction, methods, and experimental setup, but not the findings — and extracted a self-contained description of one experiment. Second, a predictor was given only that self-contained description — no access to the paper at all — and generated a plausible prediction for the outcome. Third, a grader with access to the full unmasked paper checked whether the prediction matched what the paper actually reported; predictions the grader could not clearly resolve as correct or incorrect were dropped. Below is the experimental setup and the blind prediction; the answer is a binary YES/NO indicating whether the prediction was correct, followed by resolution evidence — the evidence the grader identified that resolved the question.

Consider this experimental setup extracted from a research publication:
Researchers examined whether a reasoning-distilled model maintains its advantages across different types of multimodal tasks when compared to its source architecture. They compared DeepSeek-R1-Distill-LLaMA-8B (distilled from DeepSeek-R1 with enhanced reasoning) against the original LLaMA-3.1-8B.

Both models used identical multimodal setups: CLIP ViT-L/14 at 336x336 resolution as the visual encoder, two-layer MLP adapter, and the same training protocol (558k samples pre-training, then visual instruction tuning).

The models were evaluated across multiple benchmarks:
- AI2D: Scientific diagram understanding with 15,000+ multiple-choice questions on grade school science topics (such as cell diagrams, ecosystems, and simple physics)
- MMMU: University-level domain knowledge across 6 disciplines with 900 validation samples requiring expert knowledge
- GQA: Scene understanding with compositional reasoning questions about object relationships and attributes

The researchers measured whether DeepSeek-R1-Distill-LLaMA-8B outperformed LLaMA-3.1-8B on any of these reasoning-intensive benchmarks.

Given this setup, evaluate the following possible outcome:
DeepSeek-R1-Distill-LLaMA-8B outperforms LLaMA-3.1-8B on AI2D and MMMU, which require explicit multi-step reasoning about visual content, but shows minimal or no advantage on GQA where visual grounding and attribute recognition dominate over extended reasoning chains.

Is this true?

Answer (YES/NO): NO